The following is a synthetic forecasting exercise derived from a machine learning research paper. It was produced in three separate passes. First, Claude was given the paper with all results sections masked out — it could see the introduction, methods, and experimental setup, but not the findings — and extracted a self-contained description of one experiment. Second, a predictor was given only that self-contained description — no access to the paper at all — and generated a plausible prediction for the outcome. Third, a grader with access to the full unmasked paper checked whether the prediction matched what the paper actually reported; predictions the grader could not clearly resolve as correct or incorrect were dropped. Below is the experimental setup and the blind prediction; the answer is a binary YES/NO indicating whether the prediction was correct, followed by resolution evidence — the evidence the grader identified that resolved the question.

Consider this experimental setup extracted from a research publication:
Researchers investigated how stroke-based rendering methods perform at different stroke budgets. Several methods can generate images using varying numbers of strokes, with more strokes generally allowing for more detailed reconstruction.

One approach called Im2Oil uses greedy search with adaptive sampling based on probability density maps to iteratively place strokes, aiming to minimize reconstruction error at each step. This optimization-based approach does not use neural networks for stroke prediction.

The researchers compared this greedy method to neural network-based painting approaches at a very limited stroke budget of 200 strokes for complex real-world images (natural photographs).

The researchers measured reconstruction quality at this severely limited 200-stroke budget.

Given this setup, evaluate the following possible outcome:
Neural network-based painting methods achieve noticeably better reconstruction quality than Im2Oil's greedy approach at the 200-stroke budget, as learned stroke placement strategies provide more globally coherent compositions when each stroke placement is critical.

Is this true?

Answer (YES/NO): NO